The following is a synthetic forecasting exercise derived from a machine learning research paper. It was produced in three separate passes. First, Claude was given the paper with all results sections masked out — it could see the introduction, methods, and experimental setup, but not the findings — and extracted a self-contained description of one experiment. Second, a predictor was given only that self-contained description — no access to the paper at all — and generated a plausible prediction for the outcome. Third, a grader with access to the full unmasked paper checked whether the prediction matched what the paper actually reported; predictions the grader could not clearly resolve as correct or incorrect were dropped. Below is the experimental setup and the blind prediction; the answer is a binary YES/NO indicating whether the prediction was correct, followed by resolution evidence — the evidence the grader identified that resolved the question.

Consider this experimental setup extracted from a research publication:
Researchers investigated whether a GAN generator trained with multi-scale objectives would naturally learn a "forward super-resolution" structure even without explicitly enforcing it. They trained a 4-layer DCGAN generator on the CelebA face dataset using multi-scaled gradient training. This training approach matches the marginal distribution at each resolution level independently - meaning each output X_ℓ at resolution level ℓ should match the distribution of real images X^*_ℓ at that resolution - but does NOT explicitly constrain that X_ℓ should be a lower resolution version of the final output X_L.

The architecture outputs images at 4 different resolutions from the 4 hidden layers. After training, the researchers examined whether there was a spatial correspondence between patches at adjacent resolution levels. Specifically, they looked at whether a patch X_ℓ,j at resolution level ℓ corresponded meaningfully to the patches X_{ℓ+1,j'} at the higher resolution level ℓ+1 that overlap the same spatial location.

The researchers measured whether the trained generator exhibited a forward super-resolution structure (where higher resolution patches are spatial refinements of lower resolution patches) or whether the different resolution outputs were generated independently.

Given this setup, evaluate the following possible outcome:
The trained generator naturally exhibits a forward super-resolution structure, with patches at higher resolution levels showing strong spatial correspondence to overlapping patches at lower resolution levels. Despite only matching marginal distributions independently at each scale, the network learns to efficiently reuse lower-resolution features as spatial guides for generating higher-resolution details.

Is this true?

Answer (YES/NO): YES